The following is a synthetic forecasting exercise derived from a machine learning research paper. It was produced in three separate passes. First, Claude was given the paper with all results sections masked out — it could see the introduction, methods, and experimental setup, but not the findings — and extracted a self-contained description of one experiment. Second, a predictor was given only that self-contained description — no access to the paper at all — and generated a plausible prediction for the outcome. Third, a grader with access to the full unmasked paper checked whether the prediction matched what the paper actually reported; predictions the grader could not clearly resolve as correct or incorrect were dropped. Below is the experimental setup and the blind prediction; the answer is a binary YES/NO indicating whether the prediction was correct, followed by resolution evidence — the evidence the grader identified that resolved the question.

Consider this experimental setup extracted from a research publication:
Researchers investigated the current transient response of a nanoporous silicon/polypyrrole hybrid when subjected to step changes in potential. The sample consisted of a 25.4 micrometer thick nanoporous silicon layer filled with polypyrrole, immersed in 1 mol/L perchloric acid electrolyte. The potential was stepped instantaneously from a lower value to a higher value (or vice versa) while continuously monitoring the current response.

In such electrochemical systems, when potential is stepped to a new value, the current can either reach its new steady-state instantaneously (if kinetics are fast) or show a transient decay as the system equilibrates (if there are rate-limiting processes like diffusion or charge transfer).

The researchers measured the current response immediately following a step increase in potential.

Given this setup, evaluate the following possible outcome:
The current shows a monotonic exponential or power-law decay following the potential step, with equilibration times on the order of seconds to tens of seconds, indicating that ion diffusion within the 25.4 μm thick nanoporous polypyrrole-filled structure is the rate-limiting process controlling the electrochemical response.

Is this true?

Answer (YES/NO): YES